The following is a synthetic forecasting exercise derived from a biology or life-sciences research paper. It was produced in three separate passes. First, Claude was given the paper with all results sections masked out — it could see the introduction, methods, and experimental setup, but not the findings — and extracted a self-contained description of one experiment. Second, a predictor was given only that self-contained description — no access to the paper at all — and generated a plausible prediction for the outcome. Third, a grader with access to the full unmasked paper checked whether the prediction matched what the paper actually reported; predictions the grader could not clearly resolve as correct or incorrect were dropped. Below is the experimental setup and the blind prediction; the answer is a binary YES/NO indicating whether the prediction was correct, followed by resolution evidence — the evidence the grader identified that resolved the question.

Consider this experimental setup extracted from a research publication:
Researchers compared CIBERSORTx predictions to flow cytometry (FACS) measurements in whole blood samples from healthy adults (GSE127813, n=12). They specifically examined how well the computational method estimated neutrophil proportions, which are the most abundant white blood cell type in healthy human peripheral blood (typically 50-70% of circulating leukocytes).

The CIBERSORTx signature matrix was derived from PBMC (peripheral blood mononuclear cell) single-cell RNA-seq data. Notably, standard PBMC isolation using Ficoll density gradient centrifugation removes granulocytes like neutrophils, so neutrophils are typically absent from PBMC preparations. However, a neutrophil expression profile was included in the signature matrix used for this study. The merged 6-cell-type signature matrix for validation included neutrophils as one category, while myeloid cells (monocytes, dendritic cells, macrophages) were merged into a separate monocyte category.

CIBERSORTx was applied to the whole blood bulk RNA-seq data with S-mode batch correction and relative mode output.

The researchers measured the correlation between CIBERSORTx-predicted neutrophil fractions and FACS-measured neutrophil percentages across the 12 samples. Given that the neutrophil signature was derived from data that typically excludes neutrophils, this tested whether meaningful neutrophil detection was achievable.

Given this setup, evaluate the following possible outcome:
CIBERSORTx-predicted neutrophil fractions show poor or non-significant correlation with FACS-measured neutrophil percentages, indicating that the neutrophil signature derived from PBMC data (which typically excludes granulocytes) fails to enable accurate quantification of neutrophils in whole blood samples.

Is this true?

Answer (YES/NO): NO